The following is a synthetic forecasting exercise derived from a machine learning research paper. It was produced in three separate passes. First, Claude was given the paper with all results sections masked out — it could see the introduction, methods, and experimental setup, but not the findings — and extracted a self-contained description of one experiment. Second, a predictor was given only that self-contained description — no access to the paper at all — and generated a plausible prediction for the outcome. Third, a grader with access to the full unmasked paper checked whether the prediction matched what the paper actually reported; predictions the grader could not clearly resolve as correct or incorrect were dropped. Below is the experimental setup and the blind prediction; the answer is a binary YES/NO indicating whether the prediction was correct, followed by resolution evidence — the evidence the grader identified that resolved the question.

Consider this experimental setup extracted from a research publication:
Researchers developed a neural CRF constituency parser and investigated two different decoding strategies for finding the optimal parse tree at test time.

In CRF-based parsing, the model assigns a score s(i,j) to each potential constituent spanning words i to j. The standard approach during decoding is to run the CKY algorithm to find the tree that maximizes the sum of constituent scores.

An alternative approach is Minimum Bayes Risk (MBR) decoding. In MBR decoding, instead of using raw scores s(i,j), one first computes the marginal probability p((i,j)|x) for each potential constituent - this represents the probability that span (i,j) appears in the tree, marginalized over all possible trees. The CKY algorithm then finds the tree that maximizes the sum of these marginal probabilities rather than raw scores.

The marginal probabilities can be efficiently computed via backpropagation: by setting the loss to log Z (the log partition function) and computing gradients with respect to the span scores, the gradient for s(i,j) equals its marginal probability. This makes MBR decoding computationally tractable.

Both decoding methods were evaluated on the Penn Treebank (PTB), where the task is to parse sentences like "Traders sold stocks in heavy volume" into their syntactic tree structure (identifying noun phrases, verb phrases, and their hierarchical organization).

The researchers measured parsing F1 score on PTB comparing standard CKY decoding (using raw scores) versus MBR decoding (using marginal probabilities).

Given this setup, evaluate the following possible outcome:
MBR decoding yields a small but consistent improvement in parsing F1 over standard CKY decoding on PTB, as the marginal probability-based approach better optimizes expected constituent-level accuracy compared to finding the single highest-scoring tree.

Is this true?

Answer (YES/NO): NO